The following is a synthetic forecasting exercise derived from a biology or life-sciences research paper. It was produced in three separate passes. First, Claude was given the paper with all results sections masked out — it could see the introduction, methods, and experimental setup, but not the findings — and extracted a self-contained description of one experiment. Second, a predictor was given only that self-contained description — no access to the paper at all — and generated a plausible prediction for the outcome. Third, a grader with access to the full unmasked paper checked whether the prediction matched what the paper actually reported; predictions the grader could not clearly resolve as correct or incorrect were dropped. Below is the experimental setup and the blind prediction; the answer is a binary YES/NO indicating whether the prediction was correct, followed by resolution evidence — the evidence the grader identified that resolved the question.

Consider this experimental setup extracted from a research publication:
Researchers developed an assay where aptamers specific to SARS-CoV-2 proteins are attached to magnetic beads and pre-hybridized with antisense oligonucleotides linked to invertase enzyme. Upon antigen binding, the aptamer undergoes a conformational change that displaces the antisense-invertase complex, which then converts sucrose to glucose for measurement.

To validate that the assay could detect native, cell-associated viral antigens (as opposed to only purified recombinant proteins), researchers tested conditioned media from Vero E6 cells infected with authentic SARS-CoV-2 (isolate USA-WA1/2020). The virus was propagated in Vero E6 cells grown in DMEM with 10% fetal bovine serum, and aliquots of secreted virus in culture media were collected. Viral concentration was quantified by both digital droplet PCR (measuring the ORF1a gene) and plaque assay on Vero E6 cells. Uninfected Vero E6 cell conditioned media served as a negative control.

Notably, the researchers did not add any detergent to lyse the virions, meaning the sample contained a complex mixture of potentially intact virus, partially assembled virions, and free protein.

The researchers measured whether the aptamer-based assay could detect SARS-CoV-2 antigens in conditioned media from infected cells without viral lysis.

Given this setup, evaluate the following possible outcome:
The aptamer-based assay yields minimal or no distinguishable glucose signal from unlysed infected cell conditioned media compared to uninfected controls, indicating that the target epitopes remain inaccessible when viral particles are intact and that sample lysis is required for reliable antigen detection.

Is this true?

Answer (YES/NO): NO